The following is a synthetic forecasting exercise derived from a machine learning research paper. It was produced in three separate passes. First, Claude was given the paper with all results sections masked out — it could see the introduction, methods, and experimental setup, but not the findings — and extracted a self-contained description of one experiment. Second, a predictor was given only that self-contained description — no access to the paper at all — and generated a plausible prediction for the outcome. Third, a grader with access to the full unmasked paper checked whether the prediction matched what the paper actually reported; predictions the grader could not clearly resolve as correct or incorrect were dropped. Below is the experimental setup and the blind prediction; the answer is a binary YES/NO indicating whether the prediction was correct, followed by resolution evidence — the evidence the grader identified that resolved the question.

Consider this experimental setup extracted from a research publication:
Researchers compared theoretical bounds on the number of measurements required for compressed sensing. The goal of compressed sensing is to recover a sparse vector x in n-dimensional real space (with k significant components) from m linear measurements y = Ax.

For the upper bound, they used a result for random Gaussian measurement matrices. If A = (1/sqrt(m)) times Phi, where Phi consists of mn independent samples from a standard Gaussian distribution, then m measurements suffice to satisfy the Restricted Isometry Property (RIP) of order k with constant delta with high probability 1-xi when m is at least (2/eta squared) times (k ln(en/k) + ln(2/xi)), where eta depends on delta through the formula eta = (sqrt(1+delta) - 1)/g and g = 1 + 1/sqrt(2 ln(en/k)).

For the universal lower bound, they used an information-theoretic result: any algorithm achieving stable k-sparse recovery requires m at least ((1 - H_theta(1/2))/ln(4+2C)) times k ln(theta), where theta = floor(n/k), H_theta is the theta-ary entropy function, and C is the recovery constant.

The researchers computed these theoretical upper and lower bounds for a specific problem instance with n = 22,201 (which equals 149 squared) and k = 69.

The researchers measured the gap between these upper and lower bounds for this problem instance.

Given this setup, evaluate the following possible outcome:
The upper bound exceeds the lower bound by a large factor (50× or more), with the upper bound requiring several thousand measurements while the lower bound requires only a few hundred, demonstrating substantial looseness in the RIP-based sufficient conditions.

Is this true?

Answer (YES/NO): NO